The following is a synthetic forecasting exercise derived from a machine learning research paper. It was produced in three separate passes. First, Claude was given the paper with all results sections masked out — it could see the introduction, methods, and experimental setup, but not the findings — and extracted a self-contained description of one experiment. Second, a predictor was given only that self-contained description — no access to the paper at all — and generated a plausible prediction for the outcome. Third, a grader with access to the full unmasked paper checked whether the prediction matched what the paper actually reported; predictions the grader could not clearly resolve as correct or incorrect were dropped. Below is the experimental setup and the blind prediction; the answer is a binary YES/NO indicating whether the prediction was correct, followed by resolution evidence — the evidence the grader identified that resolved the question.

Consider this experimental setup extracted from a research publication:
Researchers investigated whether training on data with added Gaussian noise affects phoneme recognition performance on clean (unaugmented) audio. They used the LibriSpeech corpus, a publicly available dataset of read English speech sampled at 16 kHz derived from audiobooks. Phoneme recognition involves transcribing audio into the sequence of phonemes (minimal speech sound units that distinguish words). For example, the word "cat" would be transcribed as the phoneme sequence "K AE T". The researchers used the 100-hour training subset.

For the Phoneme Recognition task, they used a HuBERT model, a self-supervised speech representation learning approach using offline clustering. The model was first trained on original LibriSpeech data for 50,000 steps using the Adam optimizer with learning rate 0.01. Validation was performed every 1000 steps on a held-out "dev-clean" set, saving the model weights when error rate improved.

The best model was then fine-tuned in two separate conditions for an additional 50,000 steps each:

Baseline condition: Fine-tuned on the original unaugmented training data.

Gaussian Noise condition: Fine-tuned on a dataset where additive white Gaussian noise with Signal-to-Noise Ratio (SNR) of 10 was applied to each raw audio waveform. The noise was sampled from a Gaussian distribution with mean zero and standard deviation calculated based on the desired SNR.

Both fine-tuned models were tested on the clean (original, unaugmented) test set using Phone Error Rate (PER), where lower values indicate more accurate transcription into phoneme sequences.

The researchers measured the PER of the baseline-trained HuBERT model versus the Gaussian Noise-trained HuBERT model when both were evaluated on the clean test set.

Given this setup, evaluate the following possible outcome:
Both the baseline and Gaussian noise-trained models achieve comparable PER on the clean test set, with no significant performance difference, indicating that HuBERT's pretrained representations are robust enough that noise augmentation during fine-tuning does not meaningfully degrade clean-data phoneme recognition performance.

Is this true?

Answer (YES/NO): NO